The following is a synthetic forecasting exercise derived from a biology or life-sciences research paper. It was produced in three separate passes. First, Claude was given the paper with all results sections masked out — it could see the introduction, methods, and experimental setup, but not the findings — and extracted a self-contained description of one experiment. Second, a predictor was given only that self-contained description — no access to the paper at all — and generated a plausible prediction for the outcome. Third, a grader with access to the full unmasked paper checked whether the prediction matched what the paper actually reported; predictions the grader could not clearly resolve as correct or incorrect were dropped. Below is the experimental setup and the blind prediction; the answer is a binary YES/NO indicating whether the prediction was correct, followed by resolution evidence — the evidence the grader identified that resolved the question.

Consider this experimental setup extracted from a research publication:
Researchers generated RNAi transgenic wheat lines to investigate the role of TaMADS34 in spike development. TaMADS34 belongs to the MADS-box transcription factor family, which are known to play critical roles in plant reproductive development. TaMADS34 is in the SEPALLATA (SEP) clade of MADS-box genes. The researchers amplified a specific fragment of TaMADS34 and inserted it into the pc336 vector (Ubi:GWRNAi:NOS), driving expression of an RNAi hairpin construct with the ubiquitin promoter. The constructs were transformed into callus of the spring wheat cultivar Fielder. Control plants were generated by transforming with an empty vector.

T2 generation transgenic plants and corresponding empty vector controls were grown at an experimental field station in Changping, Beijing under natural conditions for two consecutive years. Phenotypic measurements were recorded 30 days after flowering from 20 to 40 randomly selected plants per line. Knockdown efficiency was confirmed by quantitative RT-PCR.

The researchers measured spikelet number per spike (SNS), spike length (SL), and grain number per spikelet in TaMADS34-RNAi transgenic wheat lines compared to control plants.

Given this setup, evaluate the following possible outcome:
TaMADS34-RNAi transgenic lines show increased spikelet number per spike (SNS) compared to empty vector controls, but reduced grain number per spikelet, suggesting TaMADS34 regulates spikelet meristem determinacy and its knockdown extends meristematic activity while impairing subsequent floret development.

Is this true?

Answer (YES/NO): NO